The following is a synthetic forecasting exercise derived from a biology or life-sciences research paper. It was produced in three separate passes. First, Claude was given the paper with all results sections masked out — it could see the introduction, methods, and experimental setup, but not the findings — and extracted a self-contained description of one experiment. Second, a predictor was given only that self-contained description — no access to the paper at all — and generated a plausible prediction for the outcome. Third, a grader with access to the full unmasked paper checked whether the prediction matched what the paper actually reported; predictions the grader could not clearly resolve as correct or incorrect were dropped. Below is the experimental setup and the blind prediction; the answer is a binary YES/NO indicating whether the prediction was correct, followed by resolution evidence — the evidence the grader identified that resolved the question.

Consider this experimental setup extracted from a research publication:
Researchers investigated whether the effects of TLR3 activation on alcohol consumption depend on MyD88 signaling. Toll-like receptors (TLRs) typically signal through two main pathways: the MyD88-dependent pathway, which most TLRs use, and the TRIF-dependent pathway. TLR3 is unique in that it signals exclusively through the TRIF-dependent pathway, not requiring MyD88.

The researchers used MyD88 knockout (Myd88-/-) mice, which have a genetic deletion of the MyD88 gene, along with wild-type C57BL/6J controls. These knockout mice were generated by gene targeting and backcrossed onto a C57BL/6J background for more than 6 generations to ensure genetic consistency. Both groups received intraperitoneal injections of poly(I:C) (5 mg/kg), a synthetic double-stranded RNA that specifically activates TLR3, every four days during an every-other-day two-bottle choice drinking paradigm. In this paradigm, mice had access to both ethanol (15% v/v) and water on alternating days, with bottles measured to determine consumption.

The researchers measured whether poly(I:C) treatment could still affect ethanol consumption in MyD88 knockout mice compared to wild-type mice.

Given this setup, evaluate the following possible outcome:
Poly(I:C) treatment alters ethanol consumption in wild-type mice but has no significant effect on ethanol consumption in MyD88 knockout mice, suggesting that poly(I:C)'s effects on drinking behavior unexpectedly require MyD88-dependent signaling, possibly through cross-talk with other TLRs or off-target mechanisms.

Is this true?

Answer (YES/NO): NO